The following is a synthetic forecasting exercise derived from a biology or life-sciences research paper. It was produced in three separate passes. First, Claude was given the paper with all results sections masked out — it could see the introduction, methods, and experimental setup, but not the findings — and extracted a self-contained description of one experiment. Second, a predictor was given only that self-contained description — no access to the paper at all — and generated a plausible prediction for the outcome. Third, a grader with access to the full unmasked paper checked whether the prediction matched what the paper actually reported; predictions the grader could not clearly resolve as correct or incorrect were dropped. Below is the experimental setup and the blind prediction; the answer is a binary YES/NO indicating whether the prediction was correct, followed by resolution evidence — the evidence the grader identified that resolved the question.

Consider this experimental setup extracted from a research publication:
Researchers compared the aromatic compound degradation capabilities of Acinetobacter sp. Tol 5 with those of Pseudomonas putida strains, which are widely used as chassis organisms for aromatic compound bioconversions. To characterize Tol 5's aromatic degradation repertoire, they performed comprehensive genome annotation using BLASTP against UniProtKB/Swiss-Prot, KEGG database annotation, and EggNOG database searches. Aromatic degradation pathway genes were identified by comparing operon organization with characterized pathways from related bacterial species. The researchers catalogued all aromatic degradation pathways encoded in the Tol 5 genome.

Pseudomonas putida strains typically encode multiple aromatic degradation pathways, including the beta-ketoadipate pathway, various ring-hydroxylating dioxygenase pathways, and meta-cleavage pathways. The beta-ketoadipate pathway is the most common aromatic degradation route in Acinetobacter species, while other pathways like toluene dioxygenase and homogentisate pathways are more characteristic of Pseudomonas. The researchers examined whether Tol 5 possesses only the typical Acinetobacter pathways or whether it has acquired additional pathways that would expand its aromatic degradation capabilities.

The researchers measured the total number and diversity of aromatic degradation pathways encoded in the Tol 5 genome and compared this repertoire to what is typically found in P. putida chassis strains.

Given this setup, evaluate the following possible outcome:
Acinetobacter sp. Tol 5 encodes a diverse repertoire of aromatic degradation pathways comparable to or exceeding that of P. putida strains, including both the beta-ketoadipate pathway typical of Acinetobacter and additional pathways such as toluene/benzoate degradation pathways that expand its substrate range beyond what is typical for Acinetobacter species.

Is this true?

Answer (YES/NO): YES